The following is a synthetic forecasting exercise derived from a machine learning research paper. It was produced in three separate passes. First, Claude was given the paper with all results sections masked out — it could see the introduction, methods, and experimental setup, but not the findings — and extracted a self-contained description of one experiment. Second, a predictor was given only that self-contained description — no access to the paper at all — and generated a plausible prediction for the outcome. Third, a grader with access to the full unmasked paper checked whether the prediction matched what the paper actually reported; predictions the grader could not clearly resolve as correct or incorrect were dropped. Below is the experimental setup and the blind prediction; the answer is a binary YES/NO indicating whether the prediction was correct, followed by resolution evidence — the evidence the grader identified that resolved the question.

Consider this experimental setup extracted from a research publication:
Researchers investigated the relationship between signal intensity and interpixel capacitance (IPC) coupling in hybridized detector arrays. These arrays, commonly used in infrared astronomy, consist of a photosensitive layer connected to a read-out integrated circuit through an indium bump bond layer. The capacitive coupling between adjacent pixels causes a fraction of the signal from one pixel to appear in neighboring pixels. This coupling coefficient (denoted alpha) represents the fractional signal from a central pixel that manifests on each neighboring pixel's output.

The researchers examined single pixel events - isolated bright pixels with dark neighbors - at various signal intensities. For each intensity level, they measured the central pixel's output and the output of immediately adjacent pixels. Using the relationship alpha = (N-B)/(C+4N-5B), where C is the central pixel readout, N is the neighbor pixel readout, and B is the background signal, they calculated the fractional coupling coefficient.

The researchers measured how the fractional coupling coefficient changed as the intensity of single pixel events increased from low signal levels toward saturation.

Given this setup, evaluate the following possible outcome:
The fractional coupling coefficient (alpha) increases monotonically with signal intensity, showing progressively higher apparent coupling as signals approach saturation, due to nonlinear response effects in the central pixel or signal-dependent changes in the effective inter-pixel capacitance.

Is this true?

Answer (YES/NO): NO